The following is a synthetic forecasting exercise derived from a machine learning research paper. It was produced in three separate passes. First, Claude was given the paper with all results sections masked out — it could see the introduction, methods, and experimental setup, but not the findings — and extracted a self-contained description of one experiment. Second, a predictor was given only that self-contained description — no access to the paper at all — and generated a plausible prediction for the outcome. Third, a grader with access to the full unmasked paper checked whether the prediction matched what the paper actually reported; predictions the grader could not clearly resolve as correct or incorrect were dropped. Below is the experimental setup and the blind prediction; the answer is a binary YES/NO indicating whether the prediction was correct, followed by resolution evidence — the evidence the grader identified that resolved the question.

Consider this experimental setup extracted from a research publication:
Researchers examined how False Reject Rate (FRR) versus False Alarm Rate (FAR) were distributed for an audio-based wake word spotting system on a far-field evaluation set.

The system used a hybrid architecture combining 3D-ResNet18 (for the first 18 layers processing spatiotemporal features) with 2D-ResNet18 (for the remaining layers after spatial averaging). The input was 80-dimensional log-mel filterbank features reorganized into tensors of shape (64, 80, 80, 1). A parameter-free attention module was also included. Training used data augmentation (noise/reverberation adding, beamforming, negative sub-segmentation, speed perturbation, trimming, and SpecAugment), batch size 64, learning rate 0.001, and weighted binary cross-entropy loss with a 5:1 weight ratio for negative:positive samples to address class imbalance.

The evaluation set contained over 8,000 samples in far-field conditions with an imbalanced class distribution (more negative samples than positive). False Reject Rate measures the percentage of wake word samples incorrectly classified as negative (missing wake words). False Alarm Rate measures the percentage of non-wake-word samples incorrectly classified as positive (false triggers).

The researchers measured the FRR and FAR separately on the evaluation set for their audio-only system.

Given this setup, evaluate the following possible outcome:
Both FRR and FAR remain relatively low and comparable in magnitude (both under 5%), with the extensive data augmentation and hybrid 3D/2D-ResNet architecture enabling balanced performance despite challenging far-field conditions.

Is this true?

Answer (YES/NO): NO